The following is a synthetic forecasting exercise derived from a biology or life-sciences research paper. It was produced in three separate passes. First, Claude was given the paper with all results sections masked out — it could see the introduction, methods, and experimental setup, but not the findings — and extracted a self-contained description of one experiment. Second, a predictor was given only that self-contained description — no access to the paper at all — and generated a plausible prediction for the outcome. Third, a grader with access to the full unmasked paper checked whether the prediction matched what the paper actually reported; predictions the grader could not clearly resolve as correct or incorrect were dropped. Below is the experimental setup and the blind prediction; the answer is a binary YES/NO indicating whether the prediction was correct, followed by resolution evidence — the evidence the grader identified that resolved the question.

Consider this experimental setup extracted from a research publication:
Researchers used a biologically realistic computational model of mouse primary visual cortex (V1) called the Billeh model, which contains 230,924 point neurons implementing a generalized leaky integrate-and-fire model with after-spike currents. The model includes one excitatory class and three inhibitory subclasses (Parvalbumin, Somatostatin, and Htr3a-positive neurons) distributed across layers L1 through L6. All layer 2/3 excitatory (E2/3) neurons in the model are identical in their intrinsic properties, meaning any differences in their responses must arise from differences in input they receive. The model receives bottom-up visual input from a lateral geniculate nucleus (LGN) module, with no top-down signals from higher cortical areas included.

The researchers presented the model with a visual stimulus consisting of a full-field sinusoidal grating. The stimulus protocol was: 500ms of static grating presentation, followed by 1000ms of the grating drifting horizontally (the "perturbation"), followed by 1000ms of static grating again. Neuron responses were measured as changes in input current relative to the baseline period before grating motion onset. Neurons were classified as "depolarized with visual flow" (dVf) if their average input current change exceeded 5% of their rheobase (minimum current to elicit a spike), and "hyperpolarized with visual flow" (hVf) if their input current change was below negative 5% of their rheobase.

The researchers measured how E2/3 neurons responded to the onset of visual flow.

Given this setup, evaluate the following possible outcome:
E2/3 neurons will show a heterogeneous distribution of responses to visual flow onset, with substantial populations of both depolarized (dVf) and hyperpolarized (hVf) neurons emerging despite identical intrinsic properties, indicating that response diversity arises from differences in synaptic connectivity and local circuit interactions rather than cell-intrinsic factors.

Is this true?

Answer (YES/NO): YES